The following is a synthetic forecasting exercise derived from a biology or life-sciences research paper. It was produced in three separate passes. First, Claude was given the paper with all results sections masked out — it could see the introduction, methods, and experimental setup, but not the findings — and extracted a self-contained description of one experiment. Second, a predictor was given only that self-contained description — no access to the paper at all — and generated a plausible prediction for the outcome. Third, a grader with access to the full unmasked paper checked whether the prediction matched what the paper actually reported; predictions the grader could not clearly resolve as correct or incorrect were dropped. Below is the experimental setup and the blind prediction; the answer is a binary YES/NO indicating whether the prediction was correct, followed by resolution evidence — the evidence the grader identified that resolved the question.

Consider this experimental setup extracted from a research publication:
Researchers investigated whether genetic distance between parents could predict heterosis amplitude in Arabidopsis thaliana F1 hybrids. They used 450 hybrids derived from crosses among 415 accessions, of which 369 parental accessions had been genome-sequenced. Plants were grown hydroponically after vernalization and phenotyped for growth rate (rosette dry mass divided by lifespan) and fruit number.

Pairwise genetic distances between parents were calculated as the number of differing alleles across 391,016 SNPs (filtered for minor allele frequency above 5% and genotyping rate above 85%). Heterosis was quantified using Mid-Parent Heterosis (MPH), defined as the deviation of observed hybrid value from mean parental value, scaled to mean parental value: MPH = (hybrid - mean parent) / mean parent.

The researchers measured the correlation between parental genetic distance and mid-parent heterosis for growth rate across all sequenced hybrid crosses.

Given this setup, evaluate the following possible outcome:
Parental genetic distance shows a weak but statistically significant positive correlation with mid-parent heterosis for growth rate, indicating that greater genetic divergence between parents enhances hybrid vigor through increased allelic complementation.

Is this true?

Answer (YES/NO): YES